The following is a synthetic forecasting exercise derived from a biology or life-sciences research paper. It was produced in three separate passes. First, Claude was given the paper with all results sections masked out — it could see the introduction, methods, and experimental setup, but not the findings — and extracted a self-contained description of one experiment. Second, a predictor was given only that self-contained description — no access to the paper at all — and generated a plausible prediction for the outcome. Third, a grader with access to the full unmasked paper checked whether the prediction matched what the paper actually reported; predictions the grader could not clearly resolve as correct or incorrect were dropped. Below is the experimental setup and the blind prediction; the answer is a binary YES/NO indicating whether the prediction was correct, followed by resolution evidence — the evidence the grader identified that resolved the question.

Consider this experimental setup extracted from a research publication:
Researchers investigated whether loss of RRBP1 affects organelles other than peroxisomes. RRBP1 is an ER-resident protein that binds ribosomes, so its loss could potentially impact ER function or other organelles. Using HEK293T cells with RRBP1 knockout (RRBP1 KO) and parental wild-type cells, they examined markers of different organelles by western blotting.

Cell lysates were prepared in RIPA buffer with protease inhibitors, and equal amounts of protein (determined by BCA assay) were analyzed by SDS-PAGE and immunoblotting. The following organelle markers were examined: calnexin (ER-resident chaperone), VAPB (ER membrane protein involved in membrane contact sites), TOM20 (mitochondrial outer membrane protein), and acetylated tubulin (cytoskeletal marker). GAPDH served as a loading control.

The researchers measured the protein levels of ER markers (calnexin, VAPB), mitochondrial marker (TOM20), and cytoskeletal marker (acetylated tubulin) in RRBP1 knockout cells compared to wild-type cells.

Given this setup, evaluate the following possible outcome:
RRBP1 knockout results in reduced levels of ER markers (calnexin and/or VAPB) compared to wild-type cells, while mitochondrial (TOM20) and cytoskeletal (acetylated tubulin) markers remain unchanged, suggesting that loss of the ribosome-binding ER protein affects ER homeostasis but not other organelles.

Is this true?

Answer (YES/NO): YES